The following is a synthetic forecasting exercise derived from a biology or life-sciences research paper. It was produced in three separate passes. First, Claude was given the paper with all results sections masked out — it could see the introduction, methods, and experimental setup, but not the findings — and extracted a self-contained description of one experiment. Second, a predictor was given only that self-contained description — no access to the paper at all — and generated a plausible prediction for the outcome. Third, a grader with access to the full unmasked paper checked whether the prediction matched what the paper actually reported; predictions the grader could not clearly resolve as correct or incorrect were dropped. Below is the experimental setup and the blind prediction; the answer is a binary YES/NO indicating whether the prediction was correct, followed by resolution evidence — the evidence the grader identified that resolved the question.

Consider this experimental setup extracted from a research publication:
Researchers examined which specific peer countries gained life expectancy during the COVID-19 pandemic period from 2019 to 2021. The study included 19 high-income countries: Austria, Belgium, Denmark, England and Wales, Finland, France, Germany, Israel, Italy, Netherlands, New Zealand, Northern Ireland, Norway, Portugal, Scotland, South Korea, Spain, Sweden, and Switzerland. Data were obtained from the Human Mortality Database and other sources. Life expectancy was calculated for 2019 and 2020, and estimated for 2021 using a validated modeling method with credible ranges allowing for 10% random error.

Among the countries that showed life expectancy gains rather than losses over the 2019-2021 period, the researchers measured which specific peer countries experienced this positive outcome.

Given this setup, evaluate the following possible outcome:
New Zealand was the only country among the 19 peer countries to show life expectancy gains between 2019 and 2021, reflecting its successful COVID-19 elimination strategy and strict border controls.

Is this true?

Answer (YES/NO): NO